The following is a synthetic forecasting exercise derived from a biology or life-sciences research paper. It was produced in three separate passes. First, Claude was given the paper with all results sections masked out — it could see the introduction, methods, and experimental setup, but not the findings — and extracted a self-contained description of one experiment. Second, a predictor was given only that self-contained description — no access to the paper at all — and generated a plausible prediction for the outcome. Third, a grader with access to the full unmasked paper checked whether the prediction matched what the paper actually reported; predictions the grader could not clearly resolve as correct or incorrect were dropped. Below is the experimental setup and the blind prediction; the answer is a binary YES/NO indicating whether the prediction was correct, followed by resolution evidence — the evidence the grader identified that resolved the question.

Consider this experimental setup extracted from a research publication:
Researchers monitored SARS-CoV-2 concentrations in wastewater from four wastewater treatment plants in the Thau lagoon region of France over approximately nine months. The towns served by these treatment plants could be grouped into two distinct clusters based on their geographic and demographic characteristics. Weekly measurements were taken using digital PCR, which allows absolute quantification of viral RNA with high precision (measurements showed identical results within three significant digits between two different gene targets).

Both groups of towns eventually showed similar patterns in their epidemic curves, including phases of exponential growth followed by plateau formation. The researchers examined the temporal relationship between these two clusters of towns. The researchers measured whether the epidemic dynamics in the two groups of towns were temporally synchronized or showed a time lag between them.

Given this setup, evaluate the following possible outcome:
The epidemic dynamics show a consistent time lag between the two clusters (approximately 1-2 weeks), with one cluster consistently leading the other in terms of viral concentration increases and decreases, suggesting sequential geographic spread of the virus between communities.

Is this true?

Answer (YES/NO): YES